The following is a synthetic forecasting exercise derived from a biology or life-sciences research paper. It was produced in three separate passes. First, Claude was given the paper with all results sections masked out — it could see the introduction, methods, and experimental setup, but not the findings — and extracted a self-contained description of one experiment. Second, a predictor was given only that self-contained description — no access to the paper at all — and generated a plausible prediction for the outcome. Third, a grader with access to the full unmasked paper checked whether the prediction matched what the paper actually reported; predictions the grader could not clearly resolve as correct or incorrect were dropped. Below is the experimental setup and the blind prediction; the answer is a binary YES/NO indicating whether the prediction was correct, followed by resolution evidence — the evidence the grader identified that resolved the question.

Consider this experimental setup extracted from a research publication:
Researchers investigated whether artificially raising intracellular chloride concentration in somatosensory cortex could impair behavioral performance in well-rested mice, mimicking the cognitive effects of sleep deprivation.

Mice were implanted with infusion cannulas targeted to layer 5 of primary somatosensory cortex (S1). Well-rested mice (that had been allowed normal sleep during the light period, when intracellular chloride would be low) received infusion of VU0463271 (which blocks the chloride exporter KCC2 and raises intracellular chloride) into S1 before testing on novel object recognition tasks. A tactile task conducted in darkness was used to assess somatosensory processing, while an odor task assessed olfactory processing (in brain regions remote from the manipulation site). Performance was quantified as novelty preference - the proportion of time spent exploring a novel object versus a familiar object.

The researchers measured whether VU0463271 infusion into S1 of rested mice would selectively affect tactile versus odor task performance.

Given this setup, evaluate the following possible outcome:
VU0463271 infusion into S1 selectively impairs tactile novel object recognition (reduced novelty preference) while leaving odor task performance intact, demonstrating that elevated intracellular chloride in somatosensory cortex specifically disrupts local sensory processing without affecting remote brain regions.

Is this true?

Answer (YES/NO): YES